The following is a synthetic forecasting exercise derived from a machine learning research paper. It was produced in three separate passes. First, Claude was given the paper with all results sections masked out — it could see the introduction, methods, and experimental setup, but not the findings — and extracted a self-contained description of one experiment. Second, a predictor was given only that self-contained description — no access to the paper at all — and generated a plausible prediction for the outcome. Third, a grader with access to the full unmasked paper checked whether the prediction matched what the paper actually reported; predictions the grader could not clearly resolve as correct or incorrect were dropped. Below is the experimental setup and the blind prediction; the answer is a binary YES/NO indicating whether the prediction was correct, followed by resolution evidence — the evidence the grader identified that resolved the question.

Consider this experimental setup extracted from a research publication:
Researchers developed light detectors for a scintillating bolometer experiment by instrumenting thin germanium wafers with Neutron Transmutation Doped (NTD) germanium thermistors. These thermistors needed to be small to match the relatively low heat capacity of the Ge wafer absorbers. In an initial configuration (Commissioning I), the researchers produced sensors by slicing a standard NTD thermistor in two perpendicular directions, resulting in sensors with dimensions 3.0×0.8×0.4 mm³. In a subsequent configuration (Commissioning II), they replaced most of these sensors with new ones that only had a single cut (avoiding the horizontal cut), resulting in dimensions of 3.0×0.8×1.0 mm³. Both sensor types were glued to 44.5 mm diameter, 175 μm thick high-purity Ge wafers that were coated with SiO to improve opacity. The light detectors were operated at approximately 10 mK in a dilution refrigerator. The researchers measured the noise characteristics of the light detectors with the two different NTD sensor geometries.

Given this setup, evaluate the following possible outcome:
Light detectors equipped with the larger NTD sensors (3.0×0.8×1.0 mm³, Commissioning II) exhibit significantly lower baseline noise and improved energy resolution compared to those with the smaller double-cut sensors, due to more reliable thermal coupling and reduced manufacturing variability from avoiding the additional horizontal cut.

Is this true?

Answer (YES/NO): YES